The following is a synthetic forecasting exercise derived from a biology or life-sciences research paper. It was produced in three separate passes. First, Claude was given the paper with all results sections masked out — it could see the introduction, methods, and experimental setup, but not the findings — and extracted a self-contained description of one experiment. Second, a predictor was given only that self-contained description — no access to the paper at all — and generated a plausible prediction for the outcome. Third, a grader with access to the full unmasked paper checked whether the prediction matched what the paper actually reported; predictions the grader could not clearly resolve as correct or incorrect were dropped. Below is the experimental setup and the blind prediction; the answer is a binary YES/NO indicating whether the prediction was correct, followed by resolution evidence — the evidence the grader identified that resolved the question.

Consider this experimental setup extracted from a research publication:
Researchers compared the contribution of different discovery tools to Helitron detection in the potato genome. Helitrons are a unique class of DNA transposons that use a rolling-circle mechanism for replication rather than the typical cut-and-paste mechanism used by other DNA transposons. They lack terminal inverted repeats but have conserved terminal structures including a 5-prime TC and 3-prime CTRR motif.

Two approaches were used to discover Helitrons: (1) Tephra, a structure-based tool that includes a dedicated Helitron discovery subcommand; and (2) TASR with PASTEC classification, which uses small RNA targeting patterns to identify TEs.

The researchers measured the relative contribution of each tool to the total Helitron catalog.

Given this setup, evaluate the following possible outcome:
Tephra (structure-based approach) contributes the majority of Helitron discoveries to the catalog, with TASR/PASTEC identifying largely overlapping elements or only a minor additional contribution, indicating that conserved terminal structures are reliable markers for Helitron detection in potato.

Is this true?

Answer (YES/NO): YES